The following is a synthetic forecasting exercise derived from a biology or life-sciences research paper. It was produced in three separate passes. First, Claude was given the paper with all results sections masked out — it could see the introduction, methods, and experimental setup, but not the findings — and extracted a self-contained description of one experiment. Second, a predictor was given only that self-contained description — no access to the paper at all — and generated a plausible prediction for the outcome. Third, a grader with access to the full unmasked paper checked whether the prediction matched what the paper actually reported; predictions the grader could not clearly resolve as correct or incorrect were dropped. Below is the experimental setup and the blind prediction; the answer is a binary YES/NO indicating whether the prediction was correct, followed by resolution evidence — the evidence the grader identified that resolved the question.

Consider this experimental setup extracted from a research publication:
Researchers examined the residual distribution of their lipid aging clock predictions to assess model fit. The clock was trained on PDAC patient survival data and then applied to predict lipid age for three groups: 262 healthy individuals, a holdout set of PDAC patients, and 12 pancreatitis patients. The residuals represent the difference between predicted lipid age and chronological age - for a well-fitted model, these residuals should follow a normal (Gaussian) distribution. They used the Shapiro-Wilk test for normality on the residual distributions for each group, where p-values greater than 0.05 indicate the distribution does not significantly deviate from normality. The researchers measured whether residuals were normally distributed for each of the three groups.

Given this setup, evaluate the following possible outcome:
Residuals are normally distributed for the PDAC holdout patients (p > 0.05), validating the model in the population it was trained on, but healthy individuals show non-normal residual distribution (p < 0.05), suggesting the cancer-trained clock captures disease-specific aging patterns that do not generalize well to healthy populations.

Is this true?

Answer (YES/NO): NO